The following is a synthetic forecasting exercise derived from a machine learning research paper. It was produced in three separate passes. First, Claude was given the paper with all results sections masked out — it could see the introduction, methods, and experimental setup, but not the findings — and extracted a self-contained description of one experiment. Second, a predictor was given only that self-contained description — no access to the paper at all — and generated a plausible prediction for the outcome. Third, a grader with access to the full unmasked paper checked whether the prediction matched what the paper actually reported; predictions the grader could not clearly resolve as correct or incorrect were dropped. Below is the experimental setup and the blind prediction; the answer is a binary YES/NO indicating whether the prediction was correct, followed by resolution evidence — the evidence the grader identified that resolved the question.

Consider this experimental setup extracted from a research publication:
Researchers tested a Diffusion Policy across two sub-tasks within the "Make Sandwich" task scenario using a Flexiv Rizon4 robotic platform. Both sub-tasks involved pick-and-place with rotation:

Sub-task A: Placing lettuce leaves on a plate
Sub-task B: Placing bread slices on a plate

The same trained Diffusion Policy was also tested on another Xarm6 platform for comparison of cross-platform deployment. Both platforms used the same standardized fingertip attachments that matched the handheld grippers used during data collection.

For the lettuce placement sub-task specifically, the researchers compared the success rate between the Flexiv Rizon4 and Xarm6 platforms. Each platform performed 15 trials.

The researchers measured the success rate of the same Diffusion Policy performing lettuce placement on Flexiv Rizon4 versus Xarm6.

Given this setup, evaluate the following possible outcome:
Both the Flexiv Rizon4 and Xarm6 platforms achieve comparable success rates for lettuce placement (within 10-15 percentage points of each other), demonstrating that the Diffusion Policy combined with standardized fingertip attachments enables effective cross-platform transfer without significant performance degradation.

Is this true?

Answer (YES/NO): YES